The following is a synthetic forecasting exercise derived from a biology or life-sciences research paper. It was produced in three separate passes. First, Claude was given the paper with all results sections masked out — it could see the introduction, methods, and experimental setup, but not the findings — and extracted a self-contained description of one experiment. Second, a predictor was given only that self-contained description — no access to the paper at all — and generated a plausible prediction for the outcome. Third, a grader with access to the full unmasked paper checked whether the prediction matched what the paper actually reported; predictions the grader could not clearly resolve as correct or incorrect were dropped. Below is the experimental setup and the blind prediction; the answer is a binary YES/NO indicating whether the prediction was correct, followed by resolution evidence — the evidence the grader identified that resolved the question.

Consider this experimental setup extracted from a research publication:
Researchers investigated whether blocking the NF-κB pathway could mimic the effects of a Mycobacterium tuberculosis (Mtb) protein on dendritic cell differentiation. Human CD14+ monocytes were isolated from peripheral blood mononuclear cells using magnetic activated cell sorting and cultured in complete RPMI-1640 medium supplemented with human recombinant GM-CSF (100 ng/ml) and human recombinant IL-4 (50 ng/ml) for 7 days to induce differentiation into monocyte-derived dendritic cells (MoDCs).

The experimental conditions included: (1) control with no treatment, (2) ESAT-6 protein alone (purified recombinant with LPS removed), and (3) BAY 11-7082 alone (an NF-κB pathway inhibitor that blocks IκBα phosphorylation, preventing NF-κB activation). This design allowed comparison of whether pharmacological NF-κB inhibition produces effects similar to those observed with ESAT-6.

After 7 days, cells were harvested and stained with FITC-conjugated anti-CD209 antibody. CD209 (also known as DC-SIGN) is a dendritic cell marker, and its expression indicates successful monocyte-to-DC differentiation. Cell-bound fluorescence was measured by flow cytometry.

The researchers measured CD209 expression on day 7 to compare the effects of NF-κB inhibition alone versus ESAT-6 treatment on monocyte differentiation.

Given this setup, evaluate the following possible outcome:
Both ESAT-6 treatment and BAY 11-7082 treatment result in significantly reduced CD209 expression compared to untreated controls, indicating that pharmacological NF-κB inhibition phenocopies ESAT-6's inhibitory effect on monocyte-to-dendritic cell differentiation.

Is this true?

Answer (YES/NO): YES